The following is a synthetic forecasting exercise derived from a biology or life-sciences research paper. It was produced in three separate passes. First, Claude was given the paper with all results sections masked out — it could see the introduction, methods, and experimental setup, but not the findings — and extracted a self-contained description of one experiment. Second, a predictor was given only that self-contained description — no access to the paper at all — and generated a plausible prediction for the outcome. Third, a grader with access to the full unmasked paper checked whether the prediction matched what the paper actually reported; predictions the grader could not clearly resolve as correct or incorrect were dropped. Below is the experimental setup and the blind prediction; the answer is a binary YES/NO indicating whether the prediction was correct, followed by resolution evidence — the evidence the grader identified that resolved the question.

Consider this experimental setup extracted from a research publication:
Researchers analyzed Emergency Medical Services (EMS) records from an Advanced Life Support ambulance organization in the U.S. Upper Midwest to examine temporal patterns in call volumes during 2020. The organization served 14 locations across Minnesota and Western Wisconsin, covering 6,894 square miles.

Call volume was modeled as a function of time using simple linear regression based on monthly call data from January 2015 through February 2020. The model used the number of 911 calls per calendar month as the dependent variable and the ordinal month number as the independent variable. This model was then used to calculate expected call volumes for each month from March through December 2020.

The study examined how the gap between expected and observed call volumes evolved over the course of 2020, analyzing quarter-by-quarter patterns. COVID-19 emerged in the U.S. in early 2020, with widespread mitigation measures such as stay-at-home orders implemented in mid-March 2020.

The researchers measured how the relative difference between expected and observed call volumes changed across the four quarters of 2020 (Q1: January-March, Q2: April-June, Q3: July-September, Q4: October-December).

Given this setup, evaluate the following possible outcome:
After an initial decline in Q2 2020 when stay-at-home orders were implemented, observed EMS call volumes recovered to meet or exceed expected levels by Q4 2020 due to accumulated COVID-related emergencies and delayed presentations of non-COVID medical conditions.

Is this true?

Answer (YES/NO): NO